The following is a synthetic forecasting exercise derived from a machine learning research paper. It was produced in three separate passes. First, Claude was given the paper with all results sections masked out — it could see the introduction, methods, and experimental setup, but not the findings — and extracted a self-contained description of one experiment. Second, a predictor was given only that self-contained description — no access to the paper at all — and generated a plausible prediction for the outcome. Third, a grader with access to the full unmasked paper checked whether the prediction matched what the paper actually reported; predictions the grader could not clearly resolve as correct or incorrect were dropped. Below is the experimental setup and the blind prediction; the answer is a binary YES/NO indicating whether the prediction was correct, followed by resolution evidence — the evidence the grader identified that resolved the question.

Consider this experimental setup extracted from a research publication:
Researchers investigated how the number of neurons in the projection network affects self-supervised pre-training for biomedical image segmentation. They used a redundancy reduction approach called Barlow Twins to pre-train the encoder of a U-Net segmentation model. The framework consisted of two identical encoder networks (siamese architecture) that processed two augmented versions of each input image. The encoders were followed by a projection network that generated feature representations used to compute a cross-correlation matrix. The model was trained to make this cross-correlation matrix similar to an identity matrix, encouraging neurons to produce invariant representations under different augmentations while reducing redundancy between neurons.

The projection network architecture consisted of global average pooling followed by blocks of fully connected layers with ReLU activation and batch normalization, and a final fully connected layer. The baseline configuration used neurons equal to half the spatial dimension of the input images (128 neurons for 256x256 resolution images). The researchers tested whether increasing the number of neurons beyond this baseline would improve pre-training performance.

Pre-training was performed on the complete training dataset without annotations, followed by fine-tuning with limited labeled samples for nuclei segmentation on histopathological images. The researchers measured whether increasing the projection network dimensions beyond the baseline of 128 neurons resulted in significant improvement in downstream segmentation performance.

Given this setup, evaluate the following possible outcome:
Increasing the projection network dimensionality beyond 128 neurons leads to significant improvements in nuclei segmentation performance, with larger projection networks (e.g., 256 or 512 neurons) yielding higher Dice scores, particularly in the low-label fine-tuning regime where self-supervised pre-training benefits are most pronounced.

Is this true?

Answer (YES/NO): NO